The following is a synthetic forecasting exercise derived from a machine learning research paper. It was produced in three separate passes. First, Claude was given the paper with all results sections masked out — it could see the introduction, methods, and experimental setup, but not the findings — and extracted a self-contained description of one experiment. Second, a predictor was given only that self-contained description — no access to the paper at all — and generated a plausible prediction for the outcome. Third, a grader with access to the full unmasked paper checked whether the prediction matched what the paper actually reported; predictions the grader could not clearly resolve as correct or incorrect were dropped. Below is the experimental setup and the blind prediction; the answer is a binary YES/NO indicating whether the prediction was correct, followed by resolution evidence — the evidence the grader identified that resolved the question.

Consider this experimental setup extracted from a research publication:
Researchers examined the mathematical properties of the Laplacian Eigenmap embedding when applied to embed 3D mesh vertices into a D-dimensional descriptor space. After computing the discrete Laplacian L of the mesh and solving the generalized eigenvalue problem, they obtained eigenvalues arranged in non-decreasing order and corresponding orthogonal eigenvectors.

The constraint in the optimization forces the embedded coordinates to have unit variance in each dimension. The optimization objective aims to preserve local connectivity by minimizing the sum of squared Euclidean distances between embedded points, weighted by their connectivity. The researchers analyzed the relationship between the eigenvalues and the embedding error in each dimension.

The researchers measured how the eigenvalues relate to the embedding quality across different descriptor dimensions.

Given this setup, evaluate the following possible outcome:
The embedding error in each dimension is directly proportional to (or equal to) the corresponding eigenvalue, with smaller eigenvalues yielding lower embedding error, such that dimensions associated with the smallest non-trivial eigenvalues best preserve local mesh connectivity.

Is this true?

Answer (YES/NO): YES